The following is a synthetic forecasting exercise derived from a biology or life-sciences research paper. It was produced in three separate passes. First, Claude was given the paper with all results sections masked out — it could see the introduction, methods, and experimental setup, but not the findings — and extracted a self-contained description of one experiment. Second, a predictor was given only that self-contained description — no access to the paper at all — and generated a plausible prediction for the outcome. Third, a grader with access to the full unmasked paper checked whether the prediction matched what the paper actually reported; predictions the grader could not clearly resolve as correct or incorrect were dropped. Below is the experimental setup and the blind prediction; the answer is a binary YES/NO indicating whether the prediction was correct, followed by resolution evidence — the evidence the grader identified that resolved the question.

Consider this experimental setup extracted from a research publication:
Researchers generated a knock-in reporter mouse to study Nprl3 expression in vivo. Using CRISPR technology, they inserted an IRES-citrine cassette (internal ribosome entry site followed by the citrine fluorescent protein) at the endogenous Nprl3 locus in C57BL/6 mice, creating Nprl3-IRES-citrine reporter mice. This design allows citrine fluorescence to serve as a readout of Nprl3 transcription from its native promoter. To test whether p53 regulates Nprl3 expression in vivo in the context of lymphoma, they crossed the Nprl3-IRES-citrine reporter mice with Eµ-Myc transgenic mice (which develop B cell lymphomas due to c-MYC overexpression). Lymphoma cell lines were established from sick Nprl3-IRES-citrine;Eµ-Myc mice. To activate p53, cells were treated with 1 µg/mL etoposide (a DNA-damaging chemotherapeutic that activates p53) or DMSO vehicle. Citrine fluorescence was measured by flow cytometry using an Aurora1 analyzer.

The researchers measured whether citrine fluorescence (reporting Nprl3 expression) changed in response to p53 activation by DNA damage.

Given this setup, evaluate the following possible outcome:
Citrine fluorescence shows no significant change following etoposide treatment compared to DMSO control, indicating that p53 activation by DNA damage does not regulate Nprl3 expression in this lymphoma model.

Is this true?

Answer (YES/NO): NO